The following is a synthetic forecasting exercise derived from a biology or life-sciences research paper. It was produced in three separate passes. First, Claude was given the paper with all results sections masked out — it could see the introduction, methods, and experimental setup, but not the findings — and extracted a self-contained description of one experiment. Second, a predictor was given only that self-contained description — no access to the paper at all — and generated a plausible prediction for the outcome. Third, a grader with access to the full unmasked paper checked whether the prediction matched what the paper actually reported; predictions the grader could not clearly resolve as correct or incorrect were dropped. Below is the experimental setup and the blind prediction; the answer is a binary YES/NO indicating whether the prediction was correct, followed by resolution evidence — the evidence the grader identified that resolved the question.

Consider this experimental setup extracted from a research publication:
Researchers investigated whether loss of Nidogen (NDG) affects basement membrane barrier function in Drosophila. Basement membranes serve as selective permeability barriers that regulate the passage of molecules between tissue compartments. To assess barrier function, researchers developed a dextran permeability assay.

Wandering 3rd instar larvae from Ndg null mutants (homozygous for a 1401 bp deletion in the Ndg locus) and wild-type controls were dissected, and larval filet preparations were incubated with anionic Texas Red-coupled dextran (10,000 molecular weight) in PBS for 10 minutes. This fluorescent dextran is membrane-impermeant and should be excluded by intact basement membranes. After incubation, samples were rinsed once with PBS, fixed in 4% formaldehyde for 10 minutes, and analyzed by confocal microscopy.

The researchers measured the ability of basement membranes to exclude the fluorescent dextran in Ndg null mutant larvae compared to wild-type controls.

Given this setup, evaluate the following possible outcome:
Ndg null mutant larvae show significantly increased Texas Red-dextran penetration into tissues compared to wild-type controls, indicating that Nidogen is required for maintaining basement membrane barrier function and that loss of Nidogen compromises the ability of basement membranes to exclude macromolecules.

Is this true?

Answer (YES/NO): YES